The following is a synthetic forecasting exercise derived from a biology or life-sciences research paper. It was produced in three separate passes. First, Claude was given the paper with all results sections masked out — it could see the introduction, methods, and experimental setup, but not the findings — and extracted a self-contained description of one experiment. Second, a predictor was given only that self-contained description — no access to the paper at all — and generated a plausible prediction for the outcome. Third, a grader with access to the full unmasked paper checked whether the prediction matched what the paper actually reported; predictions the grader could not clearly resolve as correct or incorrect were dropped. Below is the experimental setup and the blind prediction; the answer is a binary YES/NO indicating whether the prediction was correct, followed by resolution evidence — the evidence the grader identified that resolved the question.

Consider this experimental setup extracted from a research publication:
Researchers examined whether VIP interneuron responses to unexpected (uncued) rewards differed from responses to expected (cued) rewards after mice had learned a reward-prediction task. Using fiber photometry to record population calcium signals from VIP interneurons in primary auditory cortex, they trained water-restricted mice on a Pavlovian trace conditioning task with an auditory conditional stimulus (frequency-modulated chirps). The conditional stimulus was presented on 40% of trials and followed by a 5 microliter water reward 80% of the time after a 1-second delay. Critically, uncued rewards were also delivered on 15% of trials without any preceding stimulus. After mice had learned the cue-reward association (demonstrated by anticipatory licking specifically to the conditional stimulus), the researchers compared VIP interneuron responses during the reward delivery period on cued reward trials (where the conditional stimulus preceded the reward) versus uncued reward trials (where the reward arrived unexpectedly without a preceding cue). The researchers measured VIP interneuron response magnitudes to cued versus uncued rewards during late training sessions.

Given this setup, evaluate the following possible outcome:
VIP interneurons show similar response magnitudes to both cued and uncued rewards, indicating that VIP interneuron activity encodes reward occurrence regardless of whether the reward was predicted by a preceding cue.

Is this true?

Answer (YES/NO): NO